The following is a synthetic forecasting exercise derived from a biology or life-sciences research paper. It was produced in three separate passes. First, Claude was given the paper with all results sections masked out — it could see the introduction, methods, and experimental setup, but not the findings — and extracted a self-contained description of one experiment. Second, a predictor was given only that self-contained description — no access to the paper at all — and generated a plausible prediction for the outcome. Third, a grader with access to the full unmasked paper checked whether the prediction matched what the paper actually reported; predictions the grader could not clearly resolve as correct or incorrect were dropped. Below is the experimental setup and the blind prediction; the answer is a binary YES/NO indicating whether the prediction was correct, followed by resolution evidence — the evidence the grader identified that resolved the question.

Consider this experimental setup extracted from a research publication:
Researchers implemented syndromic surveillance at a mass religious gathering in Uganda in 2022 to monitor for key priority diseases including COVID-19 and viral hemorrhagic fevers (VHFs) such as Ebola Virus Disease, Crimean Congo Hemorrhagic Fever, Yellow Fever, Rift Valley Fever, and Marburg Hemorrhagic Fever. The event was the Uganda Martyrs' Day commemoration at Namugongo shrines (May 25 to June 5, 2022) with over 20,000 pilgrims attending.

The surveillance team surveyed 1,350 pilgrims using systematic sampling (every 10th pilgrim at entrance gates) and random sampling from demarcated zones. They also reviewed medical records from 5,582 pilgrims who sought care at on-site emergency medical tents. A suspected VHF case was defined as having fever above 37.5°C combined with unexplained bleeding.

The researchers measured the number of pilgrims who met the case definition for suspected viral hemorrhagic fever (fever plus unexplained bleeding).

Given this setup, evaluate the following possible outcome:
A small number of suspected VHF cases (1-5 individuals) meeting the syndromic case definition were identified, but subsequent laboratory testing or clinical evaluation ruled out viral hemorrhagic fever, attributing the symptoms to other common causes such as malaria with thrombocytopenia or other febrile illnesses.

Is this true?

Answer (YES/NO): NO